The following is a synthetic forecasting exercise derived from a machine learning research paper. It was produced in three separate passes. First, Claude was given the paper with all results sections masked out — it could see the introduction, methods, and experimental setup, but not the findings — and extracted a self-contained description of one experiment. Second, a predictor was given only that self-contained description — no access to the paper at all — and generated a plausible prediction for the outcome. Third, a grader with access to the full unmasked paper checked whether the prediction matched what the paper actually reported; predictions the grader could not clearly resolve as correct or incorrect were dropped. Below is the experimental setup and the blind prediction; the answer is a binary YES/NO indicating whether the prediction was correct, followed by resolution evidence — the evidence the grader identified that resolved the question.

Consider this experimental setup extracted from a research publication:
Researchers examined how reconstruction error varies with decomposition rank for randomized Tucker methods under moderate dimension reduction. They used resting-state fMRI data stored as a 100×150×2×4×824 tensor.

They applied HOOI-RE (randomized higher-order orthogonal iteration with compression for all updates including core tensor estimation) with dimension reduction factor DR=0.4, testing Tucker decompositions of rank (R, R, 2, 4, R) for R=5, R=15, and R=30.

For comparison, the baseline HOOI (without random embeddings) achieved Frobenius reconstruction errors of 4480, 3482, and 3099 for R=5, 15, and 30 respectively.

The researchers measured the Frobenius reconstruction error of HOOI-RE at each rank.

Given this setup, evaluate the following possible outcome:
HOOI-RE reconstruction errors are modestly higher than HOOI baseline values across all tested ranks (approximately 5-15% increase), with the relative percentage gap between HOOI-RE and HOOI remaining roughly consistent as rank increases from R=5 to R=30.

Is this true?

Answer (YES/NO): NO